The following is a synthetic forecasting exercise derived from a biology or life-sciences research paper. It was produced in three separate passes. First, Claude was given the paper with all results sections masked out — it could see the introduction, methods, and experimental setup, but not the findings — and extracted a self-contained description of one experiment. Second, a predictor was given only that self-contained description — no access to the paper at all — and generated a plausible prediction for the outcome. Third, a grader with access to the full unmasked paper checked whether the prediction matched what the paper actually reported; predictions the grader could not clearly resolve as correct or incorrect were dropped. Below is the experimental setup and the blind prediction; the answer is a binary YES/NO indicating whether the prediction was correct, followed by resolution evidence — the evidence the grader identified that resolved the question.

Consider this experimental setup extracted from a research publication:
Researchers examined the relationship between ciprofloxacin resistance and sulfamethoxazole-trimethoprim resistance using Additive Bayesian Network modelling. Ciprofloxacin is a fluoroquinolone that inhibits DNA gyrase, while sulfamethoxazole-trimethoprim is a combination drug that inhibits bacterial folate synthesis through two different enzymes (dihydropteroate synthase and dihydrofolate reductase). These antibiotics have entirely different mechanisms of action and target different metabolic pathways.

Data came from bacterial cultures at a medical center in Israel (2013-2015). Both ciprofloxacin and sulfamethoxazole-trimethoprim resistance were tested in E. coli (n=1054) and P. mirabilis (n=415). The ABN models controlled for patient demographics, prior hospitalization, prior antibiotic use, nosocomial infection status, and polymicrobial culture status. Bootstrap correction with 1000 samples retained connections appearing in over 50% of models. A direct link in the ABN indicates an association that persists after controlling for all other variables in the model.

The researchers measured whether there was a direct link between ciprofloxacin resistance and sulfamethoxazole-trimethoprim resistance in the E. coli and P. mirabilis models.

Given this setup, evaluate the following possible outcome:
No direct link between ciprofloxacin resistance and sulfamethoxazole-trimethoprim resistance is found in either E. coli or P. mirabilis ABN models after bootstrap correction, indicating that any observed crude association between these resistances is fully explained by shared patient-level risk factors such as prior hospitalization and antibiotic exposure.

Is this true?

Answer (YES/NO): NO